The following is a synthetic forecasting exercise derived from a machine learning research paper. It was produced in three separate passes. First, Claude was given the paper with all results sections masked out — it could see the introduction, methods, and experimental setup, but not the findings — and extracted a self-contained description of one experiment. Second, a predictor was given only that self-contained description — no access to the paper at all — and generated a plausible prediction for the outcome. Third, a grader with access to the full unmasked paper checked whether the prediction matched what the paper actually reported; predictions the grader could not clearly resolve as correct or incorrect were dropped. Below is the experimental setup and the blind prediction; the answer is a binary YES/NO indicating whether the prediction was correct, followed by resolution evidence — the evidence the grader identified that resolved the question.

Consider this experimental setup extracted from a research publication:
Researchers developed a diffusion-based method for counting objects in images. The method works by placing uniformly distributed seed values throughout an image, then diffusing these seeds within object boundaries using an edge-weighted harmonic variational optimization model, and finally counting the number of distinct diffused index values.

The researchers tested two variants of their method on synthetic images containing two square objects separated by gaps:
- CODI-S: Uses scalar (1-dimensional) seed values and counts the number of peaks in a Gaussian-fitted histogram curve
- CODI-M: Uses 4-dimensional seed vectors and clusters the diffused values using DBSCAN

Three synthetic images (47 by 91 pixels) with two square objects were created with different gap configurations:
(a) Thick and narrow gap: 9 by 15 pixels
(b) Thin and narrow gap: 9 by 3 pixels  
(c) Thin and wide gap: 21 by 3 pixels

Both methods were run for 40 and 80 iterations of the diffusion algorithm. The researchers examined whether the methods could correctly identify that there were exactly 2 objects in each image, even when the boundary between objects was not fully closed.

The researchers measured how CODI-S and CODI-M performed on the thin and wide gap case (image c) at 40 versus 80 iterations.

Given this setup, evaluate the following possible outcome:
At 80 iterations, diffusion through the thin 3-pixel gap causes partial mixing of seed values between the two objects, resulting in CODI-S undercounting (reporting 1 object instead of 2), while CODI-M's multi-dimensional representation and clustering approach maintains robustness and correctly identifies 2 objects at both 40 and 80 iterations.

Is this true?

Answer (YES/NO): NO